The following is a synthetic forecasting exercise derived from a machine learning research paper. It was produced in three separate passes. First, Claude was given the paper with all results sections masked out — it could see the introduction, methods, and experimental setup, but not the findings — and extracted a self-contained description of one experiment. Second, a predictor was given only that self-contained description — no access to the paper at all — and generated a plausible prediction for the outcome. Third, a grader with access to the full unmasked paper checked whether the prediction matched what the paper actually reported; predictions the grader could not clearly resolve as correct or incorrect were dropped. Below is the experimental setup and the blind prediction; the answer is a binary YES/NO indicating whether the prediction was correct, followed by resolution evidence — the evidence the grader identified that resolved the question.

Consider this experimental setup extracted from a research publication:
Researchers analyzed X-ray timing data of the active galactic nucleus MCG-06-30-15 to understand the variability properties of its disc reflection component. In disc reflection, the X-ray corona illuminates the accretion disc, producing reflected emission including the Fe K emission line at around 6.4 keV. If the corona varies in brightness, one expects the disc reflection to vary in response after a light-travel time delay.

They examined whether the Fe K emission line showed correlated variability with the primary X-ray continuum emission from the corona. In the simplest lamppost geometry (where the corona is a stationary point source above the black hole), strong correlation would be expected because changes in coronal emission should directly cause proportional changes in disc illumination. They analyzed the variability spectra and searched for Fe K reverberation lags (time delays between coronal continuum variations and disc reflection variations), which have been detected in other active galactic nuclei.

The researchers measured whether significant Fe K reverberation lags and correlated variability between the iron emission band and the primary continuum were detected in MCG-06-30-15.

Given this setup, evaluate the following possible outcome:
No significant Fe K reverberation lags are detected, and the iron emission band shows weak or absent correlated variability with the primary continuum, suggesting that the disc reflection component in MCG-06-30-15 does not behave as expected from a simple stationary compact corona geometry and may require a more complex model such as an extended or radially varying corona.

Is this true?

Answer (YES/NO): YES